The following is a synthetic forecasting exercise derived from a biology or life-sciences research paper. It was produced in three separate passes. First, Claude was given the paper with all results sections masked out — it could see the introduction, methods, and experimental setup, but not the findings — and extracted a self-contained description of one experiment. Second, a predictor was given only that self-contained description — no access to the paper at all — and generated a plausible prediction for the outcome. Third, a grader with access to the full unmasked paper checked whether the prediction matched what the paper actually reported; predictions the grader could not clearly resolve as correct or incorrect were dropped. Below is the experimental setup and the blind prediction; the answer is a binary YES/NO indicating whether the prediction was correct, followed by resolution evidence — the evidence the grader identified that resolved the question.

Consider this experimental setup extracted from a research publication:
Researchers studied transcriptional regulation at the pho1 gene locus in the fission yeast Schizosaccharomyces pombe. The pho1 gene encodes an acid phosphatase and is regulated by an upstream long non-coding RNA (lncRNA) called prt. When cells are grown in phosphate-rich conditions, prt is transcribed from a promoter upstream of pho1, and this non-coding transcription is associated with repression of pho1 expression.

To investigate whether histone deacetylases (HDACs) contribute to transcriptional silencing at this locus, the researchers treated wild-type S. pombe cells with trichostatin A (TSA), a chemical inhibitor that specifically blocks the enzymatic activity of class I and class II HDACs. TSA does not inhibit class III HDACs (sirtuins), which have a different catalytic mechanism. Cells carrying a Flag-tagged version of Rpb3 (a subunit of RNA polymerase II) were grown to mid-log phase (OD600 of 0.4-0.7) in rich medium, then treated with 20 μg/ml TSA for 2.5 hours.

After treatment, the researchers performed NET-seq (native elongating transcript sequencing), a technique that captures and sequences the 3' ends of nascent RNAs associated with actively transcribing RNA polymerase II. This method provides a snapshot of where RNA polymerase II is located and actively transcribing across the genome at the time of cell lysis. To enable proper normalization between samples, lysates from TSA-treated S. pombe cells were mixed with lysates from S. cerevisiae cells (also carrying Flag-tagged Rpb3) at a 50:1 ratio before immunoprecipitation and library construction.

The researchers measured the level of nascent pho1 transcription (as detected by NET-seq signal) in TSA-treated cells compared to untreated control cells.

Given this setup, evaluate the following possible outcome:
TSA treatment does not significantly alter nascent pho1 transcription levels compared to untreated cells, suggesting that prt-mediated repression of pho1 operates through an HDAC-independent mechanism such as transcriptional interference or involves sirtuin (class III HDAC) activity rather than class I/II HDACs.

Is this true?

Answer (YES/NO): NO